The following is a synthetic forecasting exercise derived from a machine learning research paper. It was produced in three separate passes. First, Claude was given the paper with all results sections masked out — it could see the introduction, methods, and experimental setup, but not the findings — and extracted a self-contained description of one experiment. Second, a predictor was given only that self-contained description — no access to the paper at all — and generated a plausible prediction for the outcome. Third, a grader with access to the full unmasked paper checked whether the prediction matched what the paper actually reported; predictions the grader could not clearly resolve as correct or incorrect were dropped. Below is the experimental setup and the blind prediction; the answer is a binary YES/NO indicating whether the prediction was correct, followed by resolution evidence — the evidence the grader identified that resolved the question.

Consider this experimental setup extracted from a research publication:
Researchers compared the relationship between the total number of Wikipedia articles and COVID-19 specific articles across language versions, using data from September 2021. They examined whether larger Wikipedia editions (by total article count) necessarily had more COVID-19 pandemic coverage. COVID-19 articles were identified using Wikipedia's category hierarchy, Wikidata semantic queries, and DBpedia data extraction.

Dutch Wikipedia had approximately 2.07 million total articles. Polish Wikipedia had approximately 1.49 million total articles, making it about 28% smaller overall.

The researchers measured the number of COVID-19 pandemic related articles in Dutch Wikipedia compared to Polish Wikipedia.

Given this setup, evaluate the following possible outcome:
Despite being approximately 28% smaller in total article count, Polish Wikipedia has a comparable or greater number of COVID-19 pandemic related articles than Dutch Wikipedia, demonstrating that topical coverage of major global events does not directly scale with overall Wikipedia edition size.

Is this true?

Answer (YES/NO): NO